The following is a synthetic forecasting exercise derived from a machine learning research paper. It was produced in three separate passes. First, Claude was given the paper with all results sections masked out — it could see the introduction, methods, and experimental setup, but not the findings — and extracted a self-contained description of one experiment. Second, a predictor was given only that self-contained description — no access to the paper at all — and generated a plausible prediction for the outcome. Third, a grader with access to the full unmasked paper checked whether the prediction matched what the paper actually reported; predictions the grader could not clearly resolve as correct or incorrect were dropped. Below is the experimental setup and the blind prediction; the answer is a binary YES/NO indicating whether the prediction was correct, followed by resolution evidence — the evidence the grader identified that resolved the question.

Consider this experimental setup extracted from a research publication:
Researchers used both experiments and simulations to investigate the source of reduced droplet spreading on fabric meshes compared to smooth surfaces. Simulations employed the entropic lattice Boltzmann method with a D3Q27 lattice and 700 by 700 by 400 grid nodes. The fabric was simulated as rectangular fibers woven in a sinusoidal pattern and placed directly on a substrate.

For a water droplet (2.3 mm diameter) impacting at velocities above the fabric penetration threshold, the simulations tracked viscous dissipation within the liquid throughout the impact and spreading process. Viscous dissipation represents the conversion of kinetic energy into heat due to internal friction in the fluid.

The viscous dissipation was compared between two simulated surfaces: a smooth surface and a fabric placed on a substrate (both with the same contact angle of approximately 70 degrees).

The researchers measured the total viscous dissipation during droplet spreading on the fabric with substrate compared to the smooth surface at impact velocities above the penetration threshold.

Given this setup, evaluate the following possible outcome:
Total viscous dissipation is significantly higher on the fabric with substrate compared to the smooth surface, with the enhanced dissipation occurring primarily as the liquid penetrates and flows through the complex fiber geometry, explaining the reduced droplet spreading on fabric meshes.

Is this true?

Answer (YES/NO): YES